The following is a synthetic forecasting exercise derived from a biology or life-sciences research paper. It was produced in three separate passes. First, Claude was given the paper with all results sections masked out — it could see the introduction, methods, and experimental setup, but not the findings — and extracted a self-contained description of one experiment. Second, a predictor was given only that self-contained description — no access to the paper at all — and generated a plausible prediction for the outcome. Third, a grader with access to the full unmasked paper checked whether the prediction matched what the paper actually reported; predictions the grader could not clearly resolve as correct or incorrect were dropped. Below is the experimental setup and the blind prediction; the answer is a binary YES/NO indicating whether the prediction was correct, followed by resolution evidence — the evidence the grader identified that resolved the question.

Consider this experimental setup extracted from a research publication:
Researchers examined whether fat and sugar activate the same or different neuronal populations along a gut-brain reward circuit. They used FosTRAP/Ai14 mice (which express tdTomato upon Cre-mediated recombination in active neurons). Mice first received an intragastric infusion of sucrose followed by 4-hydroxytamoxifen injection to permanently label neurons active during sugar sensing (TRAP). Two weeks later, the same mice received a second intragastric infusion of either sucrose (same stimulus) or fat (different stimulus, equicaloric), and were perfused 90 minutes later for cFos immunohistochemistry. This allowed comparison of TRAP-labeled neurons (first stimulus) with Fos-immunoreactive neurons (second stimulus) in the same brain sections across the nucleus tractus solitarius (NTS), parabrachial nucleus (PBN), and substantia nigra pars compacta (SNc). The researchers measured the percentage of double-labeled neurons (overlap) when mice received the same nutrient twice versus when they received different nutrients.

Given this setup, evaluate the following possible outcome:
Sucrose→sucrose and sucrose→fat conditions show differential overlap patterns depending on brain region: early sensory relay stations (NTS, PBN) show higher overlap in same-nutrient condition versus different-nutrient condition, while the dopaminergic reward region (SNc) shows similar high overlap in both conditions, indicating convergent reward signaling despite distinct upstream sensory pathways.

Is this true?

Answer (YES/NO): NO